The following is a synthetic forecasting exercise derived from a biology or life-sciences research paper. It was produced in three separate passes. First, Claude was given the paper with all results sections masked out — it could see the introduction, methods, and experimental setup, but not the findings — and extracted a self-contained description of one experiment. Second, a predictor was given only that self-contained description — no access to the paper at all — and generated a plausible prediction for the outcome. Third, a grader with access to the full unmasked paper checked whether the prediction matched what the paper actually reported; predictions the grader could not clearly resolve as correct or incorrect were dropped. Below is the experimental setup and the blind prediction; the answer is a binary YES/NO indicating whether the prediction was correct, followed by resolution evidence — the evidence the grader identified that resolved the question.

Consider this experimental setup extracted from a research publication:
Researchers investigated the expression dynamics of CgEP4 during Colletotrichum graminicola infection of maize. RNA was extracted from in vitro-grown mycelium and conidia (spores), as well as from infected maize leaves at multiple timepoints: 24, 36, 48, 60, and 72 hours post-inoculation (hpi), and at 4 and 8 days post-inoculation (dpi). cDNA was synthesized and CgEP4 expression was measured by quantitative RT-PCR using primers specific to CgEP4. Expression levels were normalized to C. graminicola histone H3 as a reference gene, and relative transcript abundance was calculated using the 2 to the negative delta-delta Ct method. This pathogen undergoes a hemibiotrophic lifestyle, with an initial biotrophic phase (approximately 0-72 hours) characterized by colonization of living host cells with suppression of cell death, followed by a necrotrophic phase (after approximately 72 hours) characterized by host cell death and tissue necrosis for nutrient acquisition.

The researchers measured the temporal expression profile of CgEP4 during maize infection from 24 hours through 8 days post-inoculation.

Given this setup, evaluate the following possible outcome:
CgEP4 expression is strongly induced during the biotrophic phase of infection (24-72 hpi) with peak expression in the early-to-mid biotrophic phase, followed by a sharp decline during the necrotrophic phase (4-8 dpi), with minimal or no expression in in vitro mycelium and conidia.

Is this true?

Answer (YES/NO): NO